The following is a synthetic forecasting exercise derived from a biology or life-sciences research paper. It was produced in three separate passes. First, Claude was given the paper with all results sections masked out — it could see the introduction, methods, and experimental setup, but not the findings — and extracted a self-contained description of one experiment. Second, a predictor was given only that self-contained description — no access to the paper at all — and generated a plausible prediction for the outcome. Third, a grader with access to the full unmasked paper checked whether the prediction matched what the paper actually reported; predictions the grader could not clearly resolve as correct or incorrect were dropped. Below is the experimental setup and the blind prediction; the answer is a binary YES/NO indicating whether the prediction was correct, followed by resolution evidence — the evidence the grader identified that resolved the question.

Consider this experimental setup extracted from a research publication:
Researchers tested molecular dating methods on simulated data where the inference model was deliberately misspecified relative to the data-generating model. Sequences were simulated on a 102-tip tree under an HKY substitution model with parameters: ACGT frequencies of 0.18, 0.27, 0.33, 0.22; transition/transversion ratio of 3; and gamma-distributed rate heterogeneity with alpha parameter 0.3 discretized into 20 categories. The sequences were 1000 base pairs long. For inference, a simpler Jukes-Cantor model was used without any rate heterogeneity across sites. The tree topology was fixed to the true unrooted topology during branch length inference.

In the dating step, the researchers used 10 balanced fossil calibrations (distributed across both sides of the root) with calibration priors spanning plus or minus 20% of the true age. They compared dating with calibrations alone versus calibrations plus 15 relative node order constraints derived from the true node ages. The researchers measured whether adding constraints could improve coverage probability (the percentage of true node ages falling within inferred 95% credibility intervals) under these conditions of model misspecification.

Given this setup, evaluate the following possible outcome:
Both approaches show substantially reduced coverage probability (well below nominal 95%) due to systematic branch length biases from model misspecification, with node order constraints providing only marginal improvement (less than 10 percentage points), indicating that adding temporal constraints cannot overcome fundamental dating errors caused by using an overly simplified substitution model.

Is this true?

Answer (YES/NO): NO